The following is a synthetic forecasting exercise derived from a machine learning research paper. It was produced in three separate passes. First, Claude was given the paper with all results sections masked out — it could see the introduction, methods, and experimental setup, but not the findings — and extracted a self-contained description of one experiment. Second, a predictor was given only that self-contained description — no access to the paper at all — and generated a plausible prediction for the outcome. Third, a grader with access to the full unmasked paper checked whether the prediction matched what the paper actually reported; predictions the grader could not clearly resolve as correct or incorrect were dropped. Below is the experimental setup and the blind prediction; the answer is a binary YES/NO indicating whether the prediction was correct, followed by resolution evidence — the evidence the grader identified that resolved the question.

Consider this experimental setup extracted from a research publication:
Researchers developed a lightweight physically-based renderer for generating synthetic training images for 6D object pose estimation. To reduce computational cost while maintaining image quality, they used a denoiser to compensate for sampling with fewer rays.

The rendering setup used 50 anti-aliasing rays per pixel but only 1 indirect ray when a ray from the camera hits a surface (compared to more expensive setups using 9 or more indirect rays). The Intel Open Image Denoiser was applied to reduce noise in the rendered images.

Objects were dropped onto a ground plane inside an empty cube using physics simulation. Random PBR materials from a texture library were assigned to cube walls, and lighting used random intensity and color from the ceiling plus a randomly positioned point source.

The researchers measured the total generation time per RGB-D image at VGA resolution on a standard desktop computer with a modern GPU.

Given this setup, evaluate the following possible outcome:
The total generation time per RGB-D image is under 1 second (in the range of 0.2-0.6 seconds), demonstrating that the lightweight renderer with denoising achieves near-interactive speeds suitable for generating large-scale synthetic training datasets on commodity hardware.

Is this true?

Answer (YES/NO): NO